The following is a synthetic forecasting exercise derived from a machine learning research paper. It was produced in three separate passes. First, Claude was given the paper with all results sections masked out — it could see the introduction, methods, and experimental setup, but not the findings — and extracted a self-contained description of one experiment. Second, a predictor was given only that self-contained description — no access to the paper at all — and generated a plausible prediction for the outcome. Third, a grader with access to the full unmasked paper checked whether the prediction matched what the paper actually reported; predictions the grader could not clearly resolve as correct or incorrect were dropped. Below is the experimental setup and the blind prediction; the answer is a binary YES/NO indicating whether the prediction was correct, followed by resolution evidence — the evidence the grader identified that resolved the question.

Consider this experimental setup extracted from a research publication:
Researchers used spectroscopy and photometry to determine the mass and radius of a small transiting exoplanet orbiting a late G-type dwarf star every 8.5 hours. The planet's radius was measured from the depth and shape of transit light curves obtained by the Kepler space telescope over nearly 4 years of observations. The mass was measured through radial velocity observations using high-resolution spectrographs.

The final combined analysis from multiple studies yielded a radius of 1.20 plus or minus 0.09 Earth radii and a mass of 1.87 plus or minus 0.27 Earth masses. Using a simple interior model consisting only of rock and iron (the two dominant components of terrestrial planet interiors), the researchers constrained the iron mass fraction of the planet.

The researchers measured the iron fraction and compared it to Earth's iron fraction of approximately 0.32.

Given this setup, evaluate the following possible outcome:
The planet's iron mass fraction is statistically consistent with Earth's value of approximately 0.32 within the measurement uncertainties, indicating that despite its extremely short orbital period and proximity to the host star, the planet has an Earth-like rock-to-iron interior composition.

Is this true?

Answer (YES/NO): YES